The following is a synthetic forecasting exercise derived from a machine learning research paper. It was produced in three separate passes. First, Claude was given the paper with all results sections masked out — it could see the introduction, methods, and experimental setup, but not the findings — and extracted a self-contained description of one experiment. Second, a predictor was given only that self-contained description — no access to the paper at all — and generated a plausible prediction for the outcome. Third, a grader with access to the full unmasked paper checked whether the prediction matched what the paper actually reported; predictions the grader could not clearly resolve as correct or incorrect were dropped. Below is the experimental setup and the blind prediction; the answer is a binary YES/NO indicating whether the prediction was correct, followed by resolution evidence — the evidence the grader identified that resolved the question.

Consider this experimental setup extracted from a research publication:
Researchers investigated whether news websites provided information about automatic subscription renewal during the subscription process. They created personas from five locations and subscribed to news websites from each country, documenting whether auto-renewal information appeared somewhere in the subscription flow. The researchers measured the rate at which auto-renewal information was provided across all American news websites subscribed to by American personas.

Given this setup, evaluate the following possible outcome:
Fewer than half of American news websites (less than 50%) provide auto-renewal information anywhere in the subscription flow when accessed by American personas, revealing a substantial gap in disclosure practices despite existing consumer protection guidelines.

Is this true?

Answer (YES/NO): NO